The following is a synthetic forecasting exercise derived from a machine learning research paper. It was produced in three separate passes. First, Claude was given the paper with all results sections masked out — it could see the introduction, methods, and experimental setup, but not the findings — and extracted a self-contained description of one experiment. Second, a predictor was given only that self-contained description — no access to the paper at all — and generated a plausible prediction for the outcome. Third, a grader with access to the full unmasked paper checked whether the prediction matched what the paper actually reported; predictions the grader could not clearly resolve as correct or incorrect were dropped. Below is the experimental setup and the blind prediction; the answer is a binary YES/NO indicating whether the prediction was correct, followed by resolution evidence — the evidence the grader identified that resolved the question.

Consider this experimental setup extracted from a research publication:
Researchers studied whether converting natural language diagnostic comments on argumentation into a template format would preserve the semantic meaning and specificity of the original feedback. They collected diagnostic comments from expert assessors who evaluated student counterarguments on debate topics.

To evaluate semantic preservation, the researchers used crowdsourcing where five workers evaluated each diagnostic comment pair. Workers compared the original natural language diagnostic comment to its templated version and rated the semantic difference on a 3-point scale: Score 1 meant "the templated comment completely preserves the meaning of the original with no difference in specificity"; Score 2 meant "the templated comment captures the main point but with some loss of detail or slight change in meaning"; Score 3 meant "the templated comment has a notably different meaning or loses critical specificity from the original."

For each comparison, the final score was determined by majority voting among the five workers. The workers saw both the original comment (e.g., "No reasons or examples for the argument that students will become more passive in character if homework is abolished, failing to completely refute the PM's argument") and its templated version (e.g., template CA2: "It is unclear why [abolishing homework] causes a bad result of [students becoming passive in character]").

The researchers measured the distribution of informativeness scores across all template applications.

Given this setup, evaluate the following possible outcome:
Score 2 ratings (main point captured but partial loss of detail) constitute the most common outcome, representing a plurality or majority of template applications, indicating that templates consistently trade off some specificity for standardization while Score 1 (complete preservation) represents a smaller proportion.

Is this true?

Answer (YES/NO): NO